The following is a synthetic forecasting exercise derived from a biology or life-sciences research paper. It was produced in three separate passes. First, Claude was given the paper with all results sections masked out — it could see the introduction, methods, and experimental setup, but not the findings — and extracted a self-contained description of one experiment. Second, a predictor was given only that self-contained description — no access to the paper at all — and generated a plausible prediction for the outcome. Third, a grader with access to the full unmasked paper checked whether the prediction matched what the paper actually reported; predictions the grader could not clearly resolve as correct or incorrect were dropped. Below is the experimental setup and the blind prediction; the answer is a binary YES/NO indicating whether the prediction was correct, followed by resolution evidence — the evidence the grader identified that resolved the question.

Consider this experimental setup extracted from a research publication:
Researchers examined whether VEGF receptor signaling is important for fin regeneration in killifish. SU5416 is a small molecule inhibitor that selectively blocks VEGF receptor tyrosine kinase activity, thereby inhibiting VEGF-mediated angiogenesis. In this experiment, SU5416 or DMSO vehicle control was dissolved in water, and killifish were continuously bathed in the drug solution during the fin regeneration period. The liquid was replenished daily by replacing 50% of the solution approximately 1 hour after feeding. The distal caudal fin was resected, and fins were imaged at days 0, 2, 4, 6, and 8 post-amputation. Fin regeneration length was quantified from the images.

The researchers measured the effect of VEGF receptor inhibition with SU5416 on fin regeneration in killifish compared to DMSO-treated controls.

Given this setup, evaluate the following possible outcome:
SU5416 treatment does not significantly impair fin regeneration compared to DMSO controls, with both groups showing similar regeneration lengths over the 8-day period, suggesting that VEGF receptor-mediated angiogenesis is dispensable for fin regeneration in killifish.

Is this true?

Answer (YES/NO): NO